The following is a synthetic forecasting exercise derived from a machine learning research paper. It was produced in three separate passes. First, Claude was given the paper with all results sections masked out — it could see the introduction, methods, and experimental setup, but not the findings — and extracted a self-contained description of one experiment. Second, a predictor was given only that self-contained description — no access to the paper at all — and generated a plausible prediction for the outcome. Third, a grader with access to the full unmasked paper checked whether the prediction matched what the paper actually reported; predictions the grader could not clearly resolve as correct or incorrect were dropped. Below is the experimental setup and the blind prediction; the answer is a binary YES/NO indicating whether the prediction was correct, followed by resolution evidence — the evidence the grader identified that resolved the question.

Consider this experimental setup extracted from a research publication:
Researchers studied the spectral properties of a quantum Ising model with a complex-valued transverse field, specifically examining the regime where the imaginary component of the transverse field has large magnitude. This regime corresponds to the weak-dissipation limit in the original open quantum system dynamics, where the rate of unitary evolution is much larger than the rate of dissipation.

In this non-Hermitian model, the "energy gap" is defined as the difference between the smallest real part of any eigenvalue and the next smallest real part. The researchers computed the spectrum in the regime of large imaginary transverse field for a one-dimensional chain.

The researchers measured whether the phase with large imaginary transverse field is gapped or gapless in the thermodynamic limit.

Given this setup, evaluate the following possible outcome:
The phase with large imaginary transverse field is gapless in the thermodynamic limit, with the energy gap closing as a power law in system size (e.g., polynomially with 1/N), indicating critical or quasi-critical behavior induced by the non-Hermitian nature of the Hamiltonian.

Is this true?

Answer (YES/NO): YES